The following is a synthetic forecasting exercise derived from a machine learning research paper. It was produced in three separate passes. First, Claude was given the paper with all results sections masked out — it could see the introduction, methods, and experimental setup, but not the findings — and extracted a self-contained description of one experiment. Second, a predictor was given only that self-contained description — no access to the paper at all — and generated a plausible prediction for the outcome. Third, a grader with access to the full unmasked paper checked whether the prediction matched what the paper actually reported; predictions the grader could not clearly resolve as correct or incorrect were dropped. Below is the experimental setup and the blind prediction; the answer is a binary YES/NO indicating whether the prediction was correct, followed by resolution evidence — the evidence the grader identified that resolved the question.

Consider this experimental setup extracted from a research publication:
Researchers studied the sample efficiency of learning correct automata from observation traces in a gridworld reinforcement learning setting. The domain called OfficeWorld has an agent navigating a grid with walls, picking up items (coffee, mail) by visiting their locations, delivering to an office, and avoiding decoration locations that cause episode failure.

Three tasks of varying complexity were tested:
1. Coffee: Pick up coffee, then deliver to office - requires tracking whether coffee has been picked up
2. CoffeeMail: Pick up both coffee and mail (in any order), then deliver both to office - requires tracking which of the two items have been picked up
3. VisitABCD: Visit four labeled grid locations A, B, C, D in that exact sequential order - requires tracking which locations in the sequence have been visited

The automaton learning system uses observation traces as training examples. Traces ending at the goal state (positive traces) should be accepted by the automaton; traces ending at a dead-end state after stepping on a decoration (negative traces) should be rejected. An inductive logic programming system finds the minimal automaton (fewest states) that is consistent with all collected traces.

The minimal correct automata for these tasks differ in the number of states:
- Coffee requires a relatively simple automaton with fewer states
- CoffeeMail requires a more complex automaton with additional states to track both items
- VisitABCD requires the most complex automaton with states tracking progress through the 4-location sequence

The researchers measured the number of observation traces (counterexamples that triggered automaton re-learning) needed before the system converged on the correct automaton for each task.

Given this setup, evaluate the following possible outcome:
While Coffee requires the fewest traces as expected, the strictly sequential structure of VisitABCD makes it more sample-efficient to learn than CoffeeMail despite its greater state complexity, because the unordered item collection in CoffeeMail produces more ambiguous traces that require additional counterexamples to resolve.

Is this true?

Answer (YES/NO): YES